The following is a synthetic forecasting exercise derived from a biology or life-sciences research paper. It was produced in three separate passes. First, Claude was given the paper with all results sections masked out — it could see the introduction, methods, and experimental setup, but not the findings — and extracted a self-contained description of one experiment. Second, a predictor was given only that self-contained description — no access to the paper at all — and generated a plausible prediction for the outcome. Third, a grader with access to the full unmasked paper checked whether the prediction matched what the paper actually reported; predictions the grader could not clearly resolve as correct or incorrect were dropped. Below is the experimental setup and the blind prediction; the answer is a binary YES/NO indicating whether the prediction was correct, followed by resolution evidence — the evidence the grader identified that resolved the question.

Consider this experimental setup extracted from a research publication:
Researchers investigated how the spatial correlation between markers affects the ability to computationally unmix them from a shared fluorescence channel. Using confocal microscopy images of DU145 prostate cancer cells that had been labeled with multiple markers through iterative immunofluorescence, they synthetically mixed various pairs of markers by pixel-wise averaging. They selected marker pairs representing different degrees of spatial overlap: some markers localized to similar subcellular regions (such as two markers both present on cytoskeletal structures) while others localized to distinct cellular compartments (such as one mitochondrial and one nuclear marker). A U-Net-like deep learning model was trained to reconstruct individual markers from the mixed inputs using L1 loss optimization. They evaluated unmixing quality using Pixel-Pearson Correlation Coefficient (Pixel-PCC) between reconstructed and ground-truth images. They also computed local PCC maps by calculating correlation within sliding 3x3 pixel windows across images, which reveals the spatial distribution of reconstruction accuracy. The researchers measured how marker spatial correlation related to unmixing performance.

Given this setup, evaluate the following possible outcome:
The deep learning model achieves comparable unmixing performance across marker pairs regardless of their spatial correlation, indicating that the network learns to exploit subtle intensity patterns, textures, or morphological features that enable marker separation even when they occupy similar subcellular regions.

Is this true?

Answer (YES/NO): NO